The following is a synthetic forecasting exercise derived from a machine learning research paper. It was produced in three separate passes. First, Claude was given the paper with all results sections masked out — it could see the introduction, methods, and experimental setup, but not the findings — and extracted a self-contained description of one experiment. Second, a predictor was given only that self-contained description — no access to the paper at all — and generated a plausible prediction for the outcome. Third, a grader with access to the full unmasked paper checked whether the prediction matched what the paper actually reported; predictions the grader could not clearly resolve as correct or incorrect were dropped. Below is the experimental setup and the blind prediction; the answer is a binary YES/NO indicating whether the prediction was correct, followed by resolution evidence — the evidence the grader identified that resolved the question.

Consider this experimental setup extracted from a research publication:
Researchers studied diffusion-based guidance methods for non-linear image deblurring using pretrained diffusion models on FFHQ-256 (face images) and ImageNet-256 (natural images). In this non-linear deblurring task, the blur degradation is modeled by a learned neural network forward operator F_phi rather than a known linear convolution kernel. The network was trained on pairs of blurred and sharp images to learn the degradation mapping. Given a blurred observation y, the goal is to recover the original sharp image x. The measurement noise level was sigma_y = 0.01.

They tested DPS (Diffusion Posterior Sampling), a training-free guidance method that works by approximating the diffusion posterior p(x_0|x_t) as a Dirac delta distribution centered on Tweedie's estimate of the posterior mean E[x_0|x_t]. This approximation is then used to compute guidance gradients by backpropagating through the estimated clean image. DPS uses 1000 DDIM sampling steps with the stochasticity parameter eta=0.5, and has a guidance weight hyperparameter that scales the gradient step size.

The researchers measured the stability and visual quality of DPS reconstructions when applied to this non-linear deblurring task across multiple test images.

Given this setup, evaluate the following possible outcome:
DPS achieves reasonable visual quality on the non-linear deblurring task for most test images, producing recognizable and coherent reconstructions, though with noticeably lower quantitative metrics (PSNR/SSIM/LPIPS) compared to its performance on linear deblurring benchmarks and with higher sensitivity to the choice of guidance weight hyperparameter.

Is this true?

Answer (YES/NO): NO